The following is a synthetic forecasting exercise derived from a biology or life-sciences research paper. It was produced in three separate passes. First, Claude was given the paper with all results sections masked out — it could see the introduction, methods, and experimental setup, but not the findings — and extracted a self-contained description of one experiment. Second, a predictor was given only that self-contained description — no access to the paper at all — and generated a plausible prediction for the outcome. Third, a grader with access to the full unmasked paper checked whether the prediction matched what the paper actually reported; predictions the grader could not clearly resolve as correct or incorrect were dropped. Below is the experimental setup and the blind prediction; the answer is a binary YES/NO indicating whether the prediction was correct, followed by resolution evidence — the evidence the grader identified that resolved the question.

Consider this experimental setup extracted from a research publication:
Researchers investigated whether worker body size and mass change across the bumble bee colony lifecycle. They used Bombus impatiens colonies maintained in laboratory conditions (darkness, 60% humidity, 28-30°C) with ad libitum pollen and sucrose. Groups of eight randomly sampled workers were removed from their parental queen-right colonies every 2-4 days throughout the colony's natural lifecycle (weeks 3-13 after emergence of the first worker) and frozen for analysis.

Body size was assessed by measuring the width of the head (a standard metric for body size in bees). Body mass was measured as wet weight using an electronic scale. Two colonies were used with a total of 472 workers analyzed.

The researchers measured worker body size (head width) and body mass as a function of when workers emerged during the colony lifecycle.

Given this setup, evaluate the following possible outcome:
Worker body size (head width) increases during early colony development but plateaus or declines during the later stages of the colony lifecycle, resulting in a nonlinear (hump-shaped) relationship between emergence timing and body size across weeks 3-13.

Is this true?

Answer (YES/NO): NO